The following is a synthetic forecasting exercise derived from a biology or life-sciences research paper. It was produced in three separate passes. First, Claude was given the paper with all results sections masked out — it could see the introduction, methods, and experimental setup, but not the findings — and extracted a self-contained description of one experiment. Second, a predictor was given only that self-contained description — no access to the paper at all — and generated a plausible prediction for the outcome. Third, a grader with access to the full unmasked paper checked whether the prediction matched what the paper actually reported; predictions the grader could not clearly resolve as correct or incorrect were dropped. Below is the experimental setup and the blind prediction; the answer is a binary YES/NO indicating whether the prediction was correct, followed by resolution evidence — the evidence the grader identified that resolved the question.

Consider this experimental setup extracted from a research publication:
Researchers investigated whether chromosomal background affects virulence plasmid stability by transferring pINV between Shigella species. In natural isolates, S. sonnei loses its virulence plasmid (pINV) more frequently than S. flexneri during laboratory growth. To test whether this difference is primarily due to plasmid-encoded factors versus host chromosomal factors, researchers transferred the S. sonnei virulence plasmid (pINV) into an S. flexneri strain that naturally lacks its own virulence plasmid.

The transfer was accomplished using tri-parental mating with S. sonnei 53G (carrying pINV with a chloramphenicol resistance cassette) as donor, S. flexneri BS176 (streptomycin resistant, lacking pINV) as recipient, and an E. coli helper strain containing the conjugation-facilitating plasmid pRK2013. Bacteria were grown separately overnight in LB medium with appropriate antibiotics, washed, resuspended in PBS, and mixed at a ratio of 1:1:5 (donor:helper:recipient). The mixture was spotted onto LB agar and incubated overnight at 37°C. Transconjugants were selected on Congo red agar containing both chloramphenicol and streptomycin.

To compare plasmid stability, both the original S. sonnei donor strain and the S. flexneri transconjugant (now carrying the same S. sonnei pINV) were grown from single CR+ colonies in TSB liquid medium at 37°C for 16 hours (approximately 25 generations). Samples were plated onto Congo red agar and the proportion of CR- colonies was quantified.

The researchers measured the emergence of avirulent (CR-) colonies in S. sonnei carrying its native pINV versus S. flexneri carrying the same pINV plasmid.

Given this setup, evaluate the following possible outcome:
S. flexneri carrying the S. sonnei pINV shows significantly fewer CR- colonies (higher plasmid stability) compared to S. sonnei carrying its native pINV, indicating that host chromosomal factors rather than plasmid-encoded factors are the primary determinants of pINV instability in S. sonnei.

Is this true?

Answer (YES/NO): NO